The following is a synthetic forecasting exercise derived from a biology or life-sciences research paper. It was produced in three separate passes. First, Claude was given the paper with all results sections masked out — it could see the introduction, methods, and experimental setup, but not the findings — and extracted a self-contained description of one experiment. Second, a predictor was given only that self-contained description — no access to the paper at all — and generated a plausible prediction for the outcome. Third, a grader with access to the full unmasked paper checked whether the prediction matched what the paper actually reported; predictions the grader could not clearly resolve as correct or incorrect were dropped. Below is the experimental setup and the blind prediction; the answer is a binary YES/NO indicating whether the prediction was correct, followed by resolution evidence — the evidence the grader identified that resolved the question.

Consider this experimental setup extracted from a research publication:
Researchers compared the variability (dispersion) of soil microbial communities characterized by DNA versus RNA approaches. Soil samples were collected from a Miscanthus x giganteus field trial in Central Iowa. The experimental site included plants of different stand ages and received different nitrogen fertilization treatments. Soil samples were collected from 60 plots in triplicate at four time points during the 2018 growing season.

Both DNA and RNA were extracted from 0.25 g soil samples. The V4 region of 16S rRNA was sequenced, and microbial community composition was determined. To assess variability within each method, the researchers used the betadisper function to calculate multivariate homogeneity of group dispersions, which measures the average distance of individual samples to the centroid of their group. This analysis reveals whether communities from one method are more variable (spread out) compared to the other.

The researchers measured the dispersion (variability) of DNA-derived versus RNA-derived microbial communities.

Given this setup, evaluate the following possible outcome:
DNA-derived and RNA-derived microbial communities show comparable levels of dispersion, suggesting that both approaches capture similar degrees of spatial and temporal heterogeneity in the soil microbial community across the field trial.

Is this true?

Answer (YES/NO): NO